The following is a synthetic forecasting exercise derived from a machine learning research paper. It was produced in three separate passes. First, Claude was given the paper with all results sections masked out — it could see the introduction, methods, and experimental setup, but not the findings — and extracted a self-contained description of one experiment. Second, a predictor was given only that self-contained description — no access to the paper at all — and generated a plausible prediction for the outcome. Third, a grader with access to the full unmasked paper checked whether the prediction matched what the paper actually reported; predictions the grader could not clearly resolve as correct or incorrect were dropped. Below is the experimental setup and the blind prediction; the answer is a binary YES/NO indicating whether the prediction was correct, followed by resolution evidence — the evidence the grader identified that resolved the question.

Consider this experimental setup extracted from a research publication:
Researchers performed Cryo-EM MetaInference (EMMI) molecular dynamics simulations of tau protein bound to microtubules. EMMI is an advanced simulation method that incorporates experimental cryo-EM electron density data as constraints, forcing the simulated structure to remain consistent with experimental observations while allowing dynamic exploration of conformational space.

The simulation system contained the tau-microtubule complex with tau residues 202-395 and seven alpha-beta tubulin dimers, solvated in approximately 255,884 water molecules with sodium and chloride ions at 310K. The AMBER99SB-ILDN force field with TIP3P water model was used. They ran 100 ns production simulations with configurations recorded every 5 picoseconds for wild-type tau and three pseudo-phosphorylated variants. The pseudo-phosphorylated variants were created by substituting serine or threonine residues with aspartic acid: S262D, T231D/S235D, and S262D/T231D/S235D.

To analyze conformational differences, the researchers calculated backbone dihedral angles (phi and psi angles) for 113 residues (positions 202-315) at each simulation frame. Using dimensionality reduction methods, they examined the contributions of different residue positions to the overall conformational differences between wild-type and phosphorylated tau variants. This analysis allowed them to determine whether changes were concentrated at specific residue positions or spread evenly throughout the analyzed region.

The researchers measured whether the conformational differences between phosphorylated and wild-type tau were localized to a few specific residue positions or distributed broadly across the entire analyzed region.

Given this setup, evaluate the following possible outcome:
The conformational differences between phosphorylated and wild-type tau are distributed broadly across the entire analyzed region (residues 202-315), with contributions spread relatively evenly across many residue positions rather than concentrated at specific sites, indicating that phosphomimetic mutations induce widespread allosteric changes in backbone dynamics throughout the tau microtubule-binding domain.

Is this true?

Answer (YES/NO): NO